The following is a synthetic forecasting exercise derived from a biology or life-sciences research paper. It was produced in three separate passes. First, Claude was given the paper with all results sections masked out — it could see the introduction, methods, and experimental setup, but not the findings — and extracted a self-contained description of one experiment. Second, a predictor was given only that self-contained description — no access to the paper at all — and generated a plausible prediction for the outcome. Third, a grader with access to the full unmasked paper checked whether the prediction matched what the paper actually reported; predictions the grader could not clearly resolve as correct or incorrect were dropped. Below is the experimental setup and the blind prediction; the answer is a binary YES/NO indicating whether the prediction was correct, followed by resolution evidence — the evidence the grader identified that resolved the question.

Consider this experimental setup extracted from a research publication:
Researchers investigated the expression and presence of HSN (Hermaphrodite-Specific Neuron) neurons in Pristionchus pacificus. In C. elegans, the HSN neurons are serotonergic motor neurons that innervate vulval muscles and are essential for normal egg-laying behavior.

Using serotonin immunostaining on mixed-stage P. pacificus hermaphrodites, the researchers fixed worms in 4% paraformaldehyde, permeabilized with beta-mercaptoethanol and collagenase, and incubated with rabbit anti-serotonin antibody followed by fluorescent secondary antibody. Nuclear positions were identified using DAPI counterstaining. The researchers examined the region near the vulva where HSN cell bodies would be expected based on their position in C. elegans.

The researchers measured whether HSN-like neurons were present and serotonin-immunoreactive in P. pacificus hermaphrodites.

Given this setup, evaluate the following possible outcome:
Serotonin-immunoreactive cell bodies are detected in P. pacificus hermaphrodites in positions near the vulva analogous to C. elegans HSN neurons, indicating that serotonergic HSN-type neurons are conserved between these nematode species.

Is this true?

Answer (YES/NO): NO